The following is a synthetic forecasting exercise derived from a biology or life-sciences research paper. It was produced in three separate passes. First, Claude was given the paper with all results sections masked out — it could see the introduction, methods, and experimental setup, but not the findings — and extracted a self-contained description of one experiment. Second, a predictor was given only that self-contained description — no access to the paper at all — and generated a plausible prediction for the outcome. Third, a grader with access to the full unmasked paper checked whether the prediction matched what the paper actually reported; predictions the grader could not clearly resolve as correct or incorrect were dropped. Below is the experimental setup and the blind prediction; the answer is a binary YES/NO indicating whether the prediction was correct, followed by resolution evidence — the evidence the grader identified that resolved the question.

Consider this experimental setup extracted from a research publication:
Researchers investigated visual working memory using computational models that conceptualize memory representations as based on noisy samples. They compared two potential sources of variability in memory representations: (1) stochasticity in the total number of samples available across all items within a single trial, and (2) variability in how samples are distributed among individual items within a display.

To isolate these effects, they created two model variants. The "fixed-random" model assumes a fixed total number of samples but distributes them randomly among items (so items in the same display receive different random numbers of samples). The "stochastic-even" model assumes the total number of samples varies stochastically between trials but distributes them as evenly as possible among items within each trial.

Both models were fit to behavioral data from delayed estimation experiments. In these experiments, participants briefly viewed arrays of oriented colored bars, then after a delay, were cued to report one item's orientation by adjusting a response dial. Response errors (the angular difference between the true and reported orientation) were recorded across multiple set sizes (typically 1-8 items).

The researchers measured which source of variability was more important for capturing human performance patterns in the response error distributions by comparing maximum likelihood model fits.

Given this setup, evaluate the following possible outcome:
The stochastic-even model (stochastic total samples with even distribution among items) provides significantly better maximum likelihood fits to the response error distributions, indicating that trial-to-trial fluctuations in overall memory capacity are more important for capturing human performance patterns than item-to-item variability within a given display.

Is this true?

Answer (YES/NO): YES